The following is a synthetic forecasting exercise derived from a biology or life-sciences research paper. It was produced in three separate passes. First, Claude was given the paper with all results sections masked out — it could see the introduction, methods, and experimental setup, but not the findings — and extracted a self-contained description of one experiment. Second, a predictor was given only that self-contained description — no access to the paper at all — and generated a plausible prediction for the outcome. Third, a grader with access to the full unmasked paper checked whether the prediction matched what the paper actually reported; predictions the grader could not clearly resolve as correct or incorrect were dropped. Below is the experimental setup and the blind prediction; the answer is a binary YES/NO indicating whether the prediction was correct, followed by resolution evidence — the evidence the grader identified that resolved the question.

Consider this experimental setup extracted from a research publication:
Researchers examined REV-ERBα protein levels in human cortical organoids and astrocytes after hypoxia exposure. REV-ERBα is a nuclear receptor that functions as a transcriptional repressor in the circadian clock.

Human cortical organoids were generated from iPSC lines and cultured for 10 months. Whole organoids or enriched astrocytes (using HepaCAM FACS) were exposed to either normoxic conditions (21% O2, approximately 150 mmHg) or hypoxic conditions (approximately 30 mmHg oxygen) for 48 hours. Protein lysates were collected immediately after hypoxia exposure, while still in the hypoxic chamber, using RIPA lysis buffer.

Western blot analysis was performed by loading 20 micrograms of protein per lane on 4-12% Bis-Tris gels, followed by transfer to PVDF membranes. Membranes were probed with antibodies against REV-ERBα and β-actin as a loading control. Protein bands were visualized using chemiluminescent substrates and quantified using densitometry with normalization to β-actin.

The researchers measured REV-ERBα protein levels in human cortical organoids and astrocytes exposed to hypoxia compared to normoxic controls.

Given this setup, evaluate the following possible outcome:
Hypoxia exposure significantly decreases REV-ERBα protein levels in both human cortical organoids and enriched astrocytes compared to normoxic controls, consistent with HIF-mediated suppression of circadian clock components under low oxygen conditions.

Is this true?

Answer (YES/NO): NO